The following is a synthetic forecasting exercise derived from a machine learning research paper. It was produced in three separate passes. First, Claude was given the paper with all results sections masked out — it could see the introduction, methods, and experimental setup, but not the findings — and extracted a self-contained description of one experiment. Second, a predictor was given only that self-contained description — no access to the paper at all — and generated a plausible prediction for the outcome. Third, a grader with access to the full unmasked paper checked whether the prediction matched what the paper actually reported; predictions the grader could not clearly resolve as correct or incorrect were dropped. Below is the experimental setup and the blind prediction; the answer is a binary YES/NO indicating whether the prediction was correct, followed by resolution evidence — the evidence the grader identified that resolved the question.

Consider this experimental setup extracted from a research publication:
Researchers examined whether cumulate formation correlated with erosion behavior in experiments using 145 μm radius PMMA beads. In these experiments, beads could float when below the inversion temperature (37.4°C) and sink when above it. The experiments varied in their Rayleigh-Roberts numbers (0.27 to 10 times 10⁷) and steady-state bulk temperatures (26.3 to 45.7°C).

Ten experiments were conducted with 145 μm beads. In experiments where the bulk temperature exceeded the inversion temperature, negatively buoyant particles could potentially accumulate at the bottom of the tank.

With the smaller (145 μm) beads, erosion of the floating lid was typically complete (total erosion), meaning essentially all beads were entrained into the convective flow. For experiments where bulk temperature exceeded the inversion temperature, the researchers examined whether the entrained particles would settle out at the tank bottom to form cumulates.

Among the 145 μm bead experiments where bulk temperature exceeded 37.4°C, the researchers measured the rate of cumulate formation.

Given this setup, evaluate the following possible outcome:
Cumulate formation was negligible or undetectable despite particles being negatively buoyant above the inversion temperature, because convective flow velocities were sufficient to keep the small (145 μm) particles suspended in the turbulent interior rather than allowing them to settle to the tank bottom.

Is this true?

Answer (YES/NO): NO